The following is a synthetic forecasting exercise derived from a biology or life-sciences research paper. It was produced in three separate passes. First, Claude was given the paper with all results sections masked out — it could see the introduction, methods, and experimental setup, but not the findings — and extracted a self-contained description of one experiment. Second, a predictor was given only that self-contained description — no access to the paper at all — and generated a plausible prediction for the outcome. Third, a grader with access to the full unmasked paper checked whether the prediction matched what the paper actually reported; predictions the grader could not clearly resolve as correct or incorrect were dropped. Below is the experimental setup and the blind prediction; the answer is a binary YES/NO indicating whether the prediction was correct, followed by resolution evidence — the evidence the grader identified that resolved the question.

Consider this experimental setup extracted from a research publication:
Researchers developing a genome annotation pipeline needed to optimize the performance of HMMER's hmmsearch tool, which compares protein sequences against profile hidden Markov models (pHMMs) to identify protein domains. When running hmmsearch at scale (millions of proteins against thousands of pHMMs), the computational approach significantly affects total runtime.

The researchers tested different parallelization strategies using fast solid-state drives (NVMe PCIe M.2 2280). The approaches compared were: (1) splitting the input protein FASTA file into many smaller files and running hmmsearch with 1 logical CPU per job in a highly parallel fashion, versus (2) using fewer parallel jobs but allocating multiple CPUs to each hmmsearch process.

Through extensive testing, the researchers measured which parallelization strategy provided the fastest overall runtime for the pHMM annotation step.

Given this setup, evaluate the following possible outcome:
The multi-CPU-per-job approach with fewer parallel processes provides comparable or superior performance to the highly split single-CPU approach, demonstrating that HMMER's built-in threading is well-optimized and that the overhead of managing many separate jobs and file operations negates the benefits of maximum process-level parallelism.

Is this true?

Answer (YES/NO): NO